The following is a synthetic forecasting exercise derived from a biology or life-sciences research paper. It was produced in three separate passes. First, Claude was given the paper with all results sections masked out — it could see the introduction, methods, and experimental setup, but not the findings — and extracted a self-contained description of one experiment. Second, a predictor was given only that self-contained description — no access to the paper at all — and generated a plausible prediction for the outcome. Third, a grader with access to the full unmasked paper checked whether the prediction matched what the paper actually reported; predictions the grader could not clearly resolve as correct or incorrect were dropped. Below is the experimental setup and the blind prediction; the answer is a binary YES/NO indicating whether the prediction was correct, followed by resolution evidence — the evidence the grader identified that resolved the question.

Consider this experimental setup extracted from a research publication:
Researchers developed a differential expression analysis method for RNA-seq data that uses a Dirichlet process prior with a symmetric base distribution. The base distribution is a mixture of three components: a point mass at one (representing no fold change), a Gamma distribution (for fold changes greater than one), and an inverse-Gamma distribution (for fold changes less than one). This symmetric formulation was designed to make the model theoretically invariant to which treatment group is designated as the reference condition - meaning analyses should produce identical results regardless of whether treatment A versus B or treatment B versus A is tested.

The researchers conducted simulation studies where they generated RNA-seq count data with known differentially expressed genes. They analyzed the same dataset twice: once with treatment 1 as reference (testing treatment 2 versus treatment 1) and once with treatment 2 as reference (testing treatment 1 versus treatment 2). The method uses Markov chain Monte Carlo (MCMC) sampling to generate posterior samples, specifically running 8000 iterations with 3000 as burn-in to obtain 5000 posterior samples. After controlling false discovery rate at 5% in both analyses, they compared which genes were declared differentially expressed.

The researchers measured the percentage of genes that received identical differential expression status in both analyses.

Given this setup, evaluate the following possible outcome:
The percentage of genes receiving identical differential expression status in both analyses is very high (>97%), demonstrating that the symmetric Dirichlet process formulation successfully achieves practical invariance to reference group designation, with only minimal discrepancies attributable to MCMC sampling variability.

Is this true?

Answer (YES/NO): NO